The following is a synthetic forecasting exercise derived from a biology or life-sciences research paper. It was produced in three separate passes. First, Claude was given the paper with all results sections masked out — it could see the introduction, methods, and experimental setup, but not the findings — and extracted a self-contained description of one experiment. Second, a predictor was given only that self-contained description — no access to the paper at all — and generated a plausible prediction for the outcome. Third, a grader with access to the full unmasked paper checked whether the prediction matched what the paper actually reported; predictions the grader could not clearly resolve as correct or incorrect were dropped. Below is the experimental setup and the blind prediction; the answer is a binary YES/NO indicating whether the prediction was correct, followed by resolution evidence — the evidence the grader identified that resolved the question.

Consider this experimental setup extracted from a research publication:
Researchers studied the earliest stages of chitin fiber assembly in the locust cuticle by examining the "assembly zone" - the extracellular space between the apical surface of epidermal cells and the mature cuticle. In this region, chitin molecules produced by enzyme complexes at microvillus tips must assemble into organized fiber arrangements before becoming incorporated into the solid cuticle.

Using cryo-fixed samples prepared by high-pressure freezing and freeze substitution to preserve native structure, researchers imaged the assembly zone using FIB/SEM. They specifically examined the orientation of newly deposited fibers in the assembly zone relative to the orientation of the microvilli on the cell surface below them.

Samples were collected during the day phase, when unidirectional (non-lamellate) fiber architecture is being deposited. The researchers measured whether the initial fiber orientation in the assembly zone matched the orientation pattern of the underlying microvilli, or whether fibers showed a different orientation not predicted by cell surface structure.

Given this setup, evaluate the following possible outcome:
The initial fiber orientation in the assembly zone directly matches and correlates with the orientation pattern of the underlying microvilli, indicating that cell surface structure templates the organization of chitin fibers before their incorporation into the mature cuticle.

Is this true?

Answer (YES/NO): YES